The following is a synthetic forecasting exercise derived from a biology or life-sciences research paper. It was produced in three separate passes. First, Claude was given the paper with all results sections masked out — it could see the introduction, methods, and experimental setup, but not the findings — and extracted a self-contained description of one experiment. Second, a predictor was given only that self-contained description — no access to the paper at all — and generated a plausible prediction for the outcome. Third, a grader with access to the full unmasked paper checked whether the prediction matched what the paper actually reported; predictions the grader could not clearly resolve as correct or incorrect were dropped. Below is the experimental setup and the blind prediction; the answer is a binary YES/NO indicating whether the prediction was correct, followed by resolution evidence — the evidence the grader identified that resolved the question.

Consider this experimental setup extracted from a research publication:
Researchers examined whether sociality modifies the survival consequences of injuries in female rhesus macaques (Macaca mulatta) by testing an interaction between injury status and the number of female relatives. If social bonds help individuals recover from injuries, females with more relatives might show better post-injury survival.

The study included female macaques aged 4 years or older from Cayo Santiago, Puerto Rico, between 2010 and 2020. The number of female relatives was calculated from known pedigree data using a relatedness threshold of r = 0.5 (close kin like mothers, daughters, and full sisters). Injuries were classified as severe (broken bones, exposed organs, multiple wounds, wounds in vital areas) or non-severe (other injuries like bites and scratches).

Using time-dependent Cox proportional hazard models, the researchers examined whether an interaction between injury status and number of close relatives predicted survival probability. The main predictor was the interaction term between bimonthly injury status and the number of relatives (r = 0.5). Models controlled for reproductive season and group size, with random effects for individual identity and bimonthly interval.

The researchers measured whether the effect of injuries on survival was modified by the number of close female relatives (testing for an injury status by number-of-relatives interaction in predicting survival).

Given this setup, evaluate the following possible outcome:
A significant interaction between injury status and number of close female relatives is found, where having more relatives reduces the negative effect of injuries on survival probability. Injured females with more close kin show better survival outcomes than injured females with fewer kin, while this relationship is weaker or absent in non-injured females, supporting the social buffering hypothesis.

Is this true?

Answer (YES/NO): NO